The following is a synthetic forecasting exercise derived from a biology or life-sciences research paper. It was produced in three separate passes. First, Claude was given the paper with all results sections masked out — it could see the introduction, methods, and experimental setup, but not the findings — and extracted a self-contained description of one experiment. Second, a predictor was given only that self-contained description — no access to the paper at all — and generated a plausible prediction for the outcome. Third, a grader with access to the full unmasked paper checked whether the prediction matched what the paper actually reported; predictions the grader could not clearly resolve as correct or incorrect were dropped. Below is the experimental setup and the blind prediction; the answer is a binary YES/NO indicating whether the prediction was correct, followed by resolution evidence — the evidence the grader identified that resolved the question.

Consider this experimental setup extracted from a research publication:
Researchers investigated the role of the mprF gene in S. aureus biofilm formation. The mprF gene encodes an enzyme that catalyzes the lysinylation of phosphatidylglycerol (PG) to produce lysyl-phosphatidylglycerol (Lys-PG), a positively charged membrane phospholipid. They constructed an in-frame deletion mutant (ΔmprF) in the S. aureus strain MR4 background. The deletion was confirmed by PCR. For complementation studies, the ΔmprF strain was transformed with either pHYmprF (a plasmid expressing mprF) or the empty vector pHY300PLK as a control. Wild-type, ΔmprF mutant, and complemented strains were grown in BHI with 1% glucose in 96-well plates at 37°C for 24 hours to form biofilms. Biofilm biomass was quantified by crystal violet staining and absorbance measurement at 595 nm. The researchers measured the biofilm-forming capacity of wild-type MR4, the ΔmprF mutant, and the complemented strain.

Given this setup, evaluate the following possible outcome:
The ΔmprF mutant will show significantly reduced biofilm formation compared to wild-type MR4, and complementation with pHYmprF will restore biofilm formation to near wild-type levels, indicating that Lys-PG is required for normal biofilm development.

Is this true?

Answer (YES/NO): NO